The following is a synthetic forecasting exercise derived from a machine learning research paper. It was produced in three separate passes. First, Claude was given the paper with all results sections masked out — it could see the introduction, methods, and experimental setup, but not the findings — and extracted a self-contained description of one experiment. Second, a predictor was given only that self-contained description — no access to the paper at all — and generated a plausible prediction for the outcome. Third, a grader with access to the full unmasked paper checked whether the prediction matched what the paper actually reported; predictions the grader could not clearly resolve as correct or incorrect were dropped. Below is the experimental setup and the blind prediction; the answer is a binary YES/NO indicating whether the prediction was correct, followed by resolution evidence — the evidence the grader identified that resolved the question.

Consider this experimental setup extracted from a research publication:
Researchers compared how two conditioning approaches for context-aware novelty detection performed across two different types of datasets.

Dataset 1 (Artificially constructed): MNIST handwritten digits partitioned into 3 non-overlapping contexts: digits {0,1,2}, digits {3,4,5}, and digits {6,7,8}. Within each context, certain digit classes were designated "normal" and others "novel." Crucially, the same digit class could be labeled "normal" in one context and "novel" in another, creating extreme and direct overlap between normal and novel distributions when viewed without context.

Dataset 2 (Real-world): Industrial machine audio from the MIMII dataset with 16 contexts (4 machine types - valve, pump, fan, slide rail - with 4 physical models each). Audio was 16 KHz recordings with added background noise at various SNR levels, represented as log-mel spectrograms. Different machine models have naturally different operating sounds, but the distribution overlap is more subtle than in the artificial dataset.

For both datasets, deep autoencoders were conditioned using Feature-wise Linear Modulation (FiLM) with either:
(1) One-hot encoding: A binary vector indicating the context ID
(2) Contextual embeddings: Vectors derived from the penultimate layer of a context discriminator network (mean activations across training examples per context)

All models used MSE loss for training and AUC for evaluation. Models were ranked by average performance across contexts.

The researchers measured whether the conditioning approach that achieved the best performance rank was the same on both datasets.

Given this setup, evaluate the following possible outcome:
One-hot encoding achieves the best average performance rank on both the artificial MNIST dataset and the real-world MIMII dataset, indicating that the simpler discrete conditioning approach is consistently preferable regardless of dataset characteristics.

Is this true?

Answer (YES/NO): NO